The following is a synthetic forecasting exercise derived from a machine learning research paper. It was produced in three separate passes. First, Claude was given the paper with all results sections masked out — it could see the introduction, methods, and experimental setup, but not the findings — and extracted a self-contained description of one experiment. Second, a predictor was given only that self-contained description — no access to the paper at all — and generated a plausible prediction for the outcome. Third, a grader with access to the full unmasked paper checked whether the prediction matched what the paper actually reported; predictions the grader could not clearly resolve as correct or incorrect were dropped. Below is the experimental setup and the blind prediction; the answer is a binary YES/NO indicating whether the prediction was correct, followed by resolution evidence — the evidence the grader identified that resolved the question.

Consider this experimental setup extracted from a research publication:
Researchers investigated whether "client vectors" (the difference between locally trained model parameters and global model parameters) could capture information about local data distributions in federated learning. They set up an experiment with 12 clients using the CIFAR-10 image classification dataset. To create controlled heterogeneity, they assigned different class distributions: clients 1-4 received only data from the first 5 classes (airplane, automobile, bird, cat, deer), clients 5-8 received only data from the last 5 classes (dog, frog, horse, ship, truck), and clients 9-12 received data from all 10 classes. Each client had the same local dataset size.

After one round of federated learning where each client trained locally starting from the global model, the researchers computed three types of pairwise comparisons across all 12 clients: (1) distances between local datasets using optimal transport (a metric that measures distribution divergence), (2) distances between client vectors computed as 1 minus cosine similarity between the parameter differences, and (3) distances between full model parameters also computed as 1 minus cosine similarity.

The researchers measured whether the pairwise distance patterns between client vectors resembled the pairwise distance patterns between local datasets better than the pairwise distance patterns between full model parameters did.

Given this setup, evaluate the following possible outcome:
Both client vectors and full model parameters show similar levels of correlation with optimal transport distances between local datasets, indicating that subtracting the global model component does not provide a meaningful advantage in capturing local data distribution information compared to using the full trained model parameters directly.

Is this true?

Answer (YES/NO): NO